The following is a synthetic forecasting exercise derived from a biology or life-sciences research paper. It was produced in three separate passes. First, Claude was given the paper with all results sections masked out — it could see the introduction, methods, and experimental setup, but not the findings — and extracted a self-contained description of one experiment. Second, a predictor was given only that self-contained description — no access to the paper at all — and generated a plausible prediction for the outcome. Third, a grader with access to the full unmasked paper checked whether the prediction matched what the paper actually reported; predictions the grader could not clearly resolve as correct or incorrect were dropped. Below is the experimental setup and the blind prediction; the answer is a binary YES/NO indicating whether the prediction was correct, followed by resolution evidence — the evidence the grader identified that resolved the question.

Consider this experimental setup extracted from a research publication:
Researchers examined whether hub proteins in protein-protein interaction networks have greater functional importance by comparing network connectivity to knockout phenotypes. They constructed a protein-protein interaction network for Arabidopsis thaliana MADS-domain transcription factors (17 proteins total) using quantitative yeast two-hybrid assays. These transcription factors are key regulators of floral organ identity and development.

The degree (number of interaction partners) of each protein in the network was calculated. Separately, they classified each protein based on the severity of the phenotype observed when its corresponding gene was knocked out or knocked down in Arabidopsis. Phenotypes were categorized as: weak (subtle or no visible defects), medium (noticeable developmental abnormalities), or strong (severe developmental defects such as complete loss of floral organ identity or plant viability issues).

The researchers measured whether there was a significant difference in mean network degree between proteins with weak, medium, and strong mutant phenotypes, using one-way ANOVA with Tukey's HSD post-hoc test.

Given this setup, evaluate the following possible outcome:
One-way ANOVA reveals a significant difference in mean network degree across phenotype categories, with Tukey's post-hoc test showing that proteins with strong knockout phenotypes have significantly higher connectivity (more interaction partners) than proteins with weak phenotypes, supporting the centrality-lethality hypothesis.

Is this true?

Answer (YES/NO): NO